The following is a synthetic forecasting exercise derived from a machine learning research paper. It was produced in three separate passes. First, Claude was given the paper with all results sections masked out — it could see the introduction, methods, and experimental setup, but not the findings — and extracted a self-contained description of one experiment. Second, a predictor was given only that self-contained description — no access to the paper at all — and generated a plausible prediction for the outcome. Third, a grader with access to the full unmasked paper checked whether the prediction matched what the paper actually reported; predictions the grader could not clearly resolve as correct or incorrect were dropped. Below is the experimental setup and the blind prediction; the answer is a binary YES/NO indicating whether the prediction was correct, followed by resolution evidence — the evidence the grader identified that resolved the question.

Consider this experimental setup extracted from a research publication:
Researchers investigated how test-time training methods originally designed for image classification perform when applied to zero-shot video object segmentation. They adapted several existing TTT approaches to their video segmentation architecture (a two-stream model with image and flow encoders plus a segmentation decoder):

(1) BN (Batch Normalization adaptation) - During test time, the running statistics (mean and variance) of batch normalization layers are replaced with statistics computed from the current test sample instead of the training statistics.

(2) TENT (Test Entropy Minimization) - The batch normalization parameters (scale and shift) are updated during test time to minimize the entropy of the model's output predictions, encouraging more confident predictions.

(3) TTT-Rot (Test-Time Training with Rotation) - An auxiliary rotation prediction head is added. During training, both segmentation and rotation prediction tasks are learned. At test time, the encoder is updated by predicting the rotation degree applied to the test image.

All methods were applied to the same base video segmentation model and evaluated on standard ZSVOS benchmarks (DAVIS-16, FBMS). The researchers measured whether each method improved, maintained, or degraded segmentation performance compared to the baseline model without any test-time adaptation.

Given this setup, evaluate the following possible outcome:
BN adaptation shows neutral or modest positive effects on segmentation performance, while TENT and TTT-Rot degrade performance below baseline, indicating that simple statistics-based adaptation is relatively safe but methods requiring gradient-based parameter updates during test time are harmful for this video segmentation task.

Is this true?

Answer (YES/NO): NO